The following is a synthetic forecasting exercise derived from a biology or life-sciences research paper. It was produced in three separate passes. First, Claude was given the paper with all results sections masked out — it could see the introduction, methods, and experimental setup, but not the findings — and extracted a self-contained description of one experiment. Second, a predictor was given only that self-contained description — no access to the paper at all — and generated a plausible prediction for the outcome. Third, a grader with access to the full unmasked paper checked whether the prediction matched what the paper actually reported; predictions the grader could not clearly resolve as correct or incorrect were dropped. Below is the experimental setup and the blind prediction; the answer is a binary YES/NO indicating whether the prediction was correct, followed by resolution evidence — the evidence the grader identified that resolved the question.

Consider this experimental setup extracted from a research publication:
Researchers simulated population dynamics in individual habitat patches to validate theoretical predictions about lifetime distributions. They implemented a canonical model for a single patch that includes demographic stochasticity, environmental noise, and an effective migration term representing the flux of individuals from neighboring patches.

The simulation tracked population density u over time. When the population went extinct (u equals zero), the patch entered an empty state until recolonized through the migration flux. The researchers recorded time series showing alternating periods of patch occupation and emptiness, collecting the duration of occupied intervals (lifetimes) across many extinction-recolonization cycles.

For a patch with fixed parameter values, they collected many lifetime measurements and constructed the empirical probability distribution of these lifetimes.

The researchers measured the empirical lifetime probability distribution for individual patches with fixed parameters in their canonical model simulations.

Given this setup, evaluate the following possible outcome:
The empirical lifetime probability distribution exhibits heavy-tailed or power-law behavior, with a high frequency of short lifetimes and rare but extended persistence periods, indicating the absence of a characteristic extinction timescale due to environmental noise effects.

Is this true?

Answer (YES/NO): NO